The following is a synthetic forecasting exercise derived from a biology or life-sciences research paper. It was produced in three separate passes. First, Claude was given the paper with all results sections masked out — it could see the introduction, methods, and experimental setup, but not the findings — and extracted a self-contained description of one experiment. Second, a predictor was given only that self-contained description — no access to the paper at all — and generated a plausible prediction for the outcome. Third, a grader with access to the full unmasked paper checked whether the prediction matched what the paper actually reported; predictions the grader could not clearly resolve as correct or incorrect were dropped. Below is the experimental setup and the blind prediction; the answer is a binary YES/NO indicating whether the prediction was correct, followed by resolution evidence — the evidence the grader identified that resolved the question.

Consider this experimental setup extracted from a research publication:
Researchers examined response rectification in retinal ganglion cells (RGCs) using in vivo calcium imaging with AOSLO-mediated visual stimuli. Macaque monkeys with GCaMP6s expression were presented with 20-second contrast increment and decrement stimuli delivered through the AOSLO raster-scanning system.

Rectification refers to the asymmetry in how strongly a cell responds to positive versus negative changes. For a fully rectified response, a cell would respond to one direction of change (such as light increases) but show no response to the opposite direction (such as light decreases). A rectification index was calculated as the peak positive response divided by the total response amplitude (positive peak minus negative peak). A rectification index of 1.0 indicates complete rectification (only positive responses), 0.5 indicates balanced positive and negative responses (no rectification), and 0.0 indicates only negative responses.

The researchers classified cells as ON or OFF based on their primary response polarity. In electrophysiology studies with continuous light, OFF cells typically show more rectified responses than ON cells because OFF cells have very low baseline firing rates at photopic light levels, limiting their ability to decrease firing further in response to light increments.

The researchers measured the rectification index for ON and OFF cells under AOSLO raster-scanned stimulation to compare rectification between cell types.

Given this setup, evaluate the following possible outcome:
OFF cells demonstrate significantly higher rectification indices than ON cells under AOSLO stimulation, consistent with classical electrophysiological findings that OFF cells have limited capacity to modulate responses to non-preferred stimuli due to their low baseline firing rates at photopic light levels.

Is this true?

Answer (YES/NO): NO